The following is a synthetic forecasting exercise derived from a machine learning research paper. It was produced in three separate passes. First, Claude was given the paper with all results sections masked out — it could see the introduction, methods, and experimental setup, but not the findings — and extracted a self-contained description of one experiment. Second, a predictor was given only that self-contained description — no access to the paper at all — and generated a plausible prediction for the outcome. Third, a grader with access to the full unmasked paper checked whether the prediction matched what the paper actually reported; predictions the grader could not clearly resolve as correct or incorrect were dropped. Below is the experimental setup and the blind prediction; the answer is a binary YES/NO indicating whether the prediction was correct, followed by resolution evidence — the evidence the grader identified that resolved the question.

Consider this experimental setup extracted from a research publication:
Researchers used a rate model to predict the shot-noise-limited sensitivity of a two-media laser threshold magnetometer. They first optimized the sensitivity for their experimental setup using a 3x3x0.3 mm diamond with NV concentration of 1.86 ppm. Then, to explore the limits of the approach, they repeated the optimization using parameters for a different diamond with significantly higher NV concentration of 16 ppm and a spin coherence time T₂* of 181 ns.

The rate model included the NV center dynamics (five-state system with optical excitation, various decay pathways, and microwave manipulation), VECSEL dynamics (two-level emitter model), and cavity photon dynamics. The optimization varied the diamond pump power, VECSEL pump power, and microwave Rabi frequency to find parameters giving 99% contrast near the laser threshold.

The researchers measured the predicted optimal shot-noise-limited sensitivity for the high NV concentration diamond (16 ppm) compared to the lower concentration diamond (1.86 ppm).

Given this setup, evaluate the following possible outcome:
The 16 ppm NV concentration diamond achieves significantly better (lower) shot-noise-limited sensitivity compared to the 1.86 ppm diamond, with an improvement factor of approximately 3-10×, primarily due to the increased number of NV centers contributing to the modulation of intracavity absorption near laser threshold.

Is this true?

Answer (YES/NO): NO